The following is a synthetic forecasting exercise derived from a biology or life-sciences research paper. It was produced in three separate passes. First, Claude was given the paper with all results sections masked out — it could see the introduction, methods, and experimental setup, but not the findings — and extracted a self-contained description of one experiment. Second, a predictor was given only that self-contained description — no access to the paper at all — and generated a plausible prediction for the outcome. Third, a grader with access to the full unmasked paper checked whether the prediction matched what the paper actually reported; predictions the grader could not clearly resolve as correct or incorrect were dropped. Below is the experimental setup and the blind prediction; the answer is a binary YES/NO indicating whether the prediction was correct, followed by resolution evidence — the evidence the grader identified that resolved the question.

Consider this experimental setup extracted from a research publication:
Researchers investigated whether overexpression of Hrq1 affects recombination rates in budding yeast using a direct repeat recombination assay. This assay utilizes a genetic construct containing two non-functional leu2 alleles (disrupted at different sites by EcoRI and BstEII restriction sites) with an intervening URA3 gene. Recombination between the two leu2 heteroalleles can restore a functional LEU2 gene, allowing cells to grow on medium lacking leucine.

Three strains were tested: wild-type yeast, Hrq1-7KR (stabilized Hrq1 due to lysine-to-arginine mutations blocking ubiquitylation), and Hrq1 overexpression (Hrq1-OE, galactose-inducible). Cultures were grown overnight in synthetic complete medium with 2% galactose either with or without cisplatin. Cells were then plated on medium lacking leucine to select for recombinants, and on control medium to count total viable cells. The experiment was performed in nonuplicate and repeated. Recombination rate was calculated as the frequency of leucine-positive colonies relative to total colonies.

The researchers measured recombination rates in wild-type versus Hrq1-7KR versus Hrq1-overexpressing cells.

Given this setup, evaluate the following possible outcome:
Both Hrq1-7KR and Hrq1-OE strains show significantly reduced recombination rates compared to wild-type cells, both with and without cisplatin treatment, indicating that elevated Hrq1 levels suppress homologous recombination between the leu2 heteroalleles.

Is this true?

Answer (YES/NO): NO